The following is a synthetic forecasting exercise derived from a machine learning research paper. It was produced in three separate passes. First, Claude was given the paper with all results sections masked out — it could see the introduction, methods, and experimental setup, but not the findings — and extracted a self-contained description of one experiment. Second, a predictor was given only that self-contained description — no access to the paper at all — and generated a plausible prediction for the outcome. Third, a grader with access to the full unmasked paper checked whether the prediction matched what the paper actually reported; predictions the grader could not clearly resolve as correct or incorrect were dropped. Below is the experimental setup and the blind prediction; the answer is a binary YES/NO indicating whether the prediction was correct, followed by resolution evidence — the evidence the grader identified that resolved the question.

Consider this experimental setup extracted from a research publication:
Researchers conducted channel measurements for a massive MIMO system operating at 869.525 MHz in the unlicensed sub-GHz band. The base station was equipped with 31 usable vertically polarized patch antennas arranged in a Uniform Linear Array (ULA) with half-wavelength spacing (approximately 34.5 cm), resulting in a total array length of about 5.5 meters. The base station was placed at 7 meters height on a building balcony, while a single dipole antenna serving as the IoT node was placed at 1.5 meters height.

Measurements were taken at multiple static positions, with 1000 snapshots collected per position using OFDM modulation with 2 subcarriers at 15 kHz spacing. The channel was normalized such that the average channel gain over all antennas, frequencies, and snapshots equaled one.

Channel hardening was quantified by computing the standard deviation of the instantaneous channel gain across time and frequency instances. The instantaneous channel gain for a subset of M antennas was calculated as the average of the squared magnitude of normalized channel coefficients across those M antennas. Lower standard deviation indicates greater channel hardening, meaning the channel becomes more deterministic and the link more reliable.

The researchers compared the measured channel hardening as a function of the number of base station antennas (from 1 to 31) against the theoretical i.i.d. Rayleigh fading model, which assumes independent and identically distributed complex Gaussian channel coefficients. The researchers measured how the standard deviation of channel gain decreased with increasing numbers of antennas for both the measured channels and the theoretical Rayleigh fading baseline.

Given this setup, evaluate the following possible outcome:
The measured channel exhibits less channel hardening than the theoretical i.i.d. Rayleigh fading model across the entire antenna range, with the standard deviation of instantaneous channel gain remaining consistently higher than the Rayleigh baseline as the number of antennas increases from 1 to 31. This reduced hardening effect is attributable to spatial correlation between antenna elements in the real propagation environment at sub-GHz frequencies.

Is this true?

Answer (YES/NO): YES